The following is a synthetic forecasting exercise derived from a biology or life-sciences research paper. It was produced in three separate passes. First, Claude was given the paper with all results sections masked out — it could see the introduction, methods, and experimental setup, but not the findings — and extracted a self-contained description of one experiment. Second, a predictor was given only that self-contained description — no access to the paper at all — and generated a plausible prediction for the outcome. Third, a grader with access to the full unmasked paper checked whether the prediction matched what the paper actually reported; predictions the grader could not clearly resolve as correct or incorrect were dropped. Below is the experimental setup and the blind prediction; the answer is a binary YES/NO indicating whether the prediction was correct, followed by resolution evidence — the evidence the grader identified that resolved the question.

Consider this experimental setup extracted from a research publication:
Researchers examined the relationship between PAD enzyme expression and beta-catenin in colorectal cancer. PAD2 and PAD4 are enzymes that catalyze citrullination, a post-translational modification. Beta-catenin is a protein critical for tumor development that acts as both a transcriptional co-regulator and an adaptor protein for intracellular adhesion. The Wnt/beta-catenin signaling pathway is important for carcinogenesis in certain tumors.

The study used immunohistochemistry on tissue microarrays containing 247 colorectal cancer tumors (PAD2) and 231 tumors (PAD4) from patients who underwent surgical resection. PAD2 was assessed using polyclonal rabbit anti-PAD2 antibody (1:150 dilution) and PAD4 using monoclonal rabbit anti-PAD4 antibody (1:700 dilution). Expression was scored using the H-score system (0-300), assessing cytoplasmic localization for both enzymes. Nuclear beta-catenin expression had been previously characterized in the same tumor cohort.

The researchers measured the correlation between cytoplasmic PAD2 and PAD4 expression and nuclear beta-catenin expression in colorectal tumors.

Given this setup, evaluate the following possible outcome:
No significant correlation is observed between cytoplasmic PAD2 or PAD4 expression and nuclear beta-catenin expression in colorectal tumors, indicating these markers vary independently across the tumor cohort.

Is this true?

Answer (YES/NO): NO